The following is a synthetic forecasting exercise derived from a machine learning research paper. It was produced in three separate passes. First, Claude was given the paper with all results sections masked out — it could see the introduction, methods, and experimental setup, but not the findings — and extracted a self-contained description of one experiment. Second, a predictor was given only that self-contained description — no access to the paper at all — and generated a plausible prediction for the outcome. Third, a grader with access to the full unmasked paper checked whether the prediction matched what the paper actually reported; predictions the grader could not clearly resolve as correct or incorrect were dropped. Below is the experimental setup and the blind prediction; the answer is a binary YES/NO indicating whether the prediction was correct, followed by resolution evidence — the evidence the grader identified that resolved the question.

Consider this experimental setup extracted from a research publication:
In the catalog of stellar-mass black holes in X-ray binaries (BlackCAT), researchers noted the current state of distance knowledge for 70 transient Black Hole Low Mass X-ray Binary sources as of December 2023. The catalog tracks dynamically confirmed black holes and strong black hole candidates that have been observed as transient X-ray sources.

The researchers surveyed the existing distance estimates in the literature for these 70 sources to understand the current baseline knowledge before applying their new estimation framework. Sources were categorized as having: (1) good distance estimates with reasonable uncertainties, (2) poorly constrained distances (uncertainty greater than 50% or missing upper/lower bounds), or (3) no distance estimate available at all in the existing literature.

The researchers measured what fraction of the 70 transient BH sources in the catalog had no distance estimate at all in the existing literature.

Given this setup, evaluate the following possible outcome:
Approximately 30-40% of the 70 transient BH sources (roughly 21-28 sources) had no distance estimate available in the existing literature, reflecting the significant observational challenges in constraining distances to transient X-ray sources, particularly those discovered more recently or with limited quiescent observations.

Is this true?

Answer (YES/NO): YES